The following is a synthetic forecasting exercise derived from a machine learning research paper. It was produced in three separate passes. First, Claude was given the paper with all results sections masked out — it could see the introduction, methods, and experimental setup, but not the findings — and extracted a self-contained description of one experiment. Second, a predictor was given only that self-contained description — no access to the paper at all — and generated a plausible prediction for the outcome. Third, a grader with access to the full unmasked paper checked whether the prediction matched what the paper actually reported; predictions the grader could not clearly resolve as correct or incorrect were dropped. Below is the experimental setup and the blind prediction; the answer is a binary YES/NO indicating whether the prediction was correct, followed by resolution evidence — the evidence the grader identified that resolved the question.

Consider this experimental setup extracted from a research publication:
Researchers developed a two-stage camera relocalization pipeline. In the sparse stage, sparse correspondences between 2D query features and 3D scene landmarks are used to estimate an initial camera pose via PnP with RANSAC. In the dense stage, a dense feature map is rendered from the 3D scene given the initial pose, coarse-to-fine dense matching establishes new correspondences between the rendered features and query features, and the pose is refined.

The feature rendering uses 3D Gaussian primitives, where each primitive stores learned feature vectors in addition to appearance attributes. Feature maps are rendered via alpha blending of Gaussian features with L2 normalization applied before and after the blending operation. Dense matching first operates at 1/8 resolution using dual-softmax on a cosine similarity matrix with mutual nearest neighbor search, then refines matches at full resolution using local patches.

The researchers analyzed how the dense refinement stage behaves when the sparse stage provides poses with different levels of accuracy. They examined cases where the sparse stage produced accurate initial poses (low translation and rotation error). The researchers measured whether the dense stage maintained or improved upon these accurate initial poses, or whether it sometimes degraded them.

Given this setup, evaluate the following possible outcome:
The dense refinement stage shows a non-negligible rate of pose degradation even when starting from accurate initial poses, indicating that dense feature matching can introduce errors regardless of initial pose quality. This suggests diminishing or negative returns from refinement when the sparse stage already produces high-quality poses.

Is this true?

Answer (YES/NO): NO